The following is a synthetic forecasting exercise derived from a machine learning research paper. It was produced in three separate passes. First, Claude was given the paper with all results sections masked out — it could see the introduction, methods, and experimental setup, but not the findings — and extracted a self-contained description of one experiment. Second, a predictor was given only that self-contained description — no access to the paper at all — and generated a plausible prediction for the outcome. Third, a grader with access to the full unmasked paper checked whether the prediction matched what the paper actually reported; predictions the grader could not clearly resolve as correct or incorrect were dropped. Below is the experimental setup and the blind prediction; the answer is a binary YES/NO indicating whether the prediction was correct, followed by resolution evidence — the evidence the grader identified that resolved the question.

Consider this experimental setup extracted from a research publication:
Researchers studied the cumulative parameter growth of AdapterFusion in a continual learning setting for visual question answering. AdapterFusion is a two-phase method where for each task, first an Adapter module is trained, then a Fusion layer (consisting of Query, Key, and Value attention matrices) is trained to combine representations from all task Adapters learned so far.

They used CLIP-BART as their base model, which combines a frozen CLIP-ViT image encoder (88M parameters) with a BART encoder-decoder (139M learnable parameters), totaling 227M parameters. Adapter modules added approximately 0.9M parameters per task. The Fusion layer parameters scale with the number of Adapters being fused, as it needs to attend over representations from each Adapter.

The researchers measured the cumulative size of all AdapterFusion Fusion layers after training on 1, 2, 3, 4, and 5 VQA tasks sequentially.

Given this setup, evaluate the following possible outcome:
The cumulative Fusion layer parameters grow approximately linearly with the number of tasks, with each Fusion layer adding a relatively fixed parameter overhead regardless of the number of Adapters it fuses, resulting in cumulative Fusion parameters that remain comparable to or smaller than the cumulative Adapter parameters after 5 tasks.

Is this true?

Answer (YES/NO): NO